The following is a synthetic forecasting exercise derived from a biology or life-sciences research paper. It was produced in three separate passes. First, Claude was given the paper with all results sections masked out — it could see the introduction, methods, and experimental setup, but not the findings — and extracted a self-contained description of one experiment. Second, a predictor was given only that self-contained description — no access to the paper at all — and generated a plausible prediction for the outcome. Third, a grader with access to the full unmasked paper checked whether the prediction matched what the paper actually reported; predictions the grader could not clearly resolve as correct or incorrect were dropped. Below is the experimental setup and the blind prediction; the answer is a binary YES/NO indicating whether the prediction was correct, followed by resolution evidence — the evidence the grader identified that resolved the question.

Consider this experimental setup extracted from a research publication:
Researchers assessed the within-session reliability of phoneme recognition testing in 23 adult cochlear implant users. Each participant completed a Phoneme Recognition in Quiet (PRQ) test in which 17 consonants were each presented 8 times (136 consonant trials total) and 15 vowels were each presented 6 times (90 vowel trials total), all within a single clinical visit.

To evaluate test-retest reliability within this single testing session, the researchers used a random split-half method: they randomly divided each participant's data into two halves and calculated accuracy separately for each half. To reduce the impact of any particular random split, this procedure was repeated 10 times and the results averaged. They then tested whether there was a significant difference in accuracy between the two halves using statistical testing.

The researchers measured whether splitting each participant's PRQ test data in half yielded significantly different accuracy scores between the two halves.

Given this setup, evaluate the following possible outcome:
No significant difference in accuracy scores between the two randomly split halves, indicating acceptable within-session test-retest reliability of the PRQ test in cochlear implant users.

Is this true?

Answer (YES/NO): YES